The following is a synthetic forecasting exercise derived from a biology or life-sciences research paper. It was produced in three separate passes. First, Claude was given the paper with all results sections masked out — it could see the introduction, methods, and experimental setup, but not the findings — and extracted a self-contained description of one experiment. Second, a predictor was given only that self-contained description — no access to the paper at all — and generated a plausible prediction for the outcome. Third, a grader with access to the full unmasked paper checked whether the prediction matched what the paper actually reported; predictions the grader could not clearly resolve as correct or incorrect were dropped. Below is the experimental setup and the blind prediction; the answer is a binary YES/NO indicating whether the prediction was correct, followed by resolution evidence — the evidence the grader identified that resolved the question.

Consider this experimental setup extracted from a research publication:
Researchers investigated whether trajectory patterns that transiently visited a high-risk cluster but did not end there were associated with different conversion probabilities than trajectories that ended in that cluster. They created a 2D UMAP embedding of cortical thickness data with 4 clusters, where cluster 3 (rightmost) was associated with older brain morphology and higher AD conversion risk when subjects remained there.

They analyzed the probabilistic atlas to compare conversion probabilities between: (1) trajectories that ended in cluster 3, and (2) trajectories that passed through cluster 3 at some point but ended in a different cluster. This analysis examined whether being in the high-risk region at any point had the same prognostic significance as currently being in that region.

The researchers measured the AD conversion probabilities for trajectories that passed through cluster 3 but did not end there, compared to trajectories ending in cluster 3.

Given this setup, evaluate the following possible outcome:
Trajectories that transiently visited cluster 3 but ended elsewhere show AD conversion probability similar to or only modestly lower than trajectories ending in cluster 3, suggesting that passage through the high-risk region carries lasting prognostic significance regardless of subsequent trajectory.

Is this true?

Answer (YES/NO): NO